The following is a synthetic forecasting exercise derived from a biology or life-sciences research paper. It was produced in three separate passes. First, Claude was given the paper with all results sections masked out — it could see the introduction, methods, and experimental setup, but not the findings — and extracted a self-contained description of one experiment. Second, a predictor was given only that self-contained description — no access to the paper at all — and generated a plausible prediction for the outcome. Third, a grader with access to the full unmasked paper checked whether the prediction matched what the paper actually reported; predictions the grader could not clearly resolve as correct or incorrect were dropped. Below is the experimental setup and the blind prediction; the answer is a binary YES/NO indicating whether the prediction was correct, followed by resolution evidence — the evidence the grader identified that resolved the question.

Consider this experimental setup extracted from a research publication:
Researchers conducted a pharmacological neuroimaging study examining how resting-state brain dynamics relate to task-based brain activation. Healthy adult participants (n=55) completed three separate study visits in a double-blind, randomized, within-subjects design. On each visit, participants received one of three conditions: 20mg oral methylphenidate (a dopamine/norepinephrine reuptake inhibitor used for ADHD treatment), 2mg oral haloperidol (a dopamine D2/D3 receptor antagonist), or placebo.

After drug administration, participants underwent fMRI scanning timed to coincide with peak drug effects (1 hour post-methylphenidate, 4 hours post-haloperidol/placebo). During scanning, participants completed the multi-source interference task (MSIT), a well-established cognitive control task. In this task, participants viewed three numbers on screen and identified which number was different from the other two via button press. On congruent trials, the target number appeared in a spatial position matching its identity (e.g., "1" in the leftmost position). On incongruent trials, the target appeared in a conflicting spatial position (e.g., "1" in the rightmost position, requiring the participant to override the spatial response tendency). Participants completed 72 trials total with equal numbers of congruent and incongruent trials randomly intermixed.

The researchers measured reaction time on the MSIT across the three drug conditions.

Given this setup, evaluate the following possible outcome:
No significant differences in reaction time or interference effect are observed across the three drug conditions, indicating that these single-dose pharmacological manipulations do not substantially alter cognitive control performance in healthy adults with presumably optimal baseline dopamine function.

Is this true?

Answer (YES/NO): NO